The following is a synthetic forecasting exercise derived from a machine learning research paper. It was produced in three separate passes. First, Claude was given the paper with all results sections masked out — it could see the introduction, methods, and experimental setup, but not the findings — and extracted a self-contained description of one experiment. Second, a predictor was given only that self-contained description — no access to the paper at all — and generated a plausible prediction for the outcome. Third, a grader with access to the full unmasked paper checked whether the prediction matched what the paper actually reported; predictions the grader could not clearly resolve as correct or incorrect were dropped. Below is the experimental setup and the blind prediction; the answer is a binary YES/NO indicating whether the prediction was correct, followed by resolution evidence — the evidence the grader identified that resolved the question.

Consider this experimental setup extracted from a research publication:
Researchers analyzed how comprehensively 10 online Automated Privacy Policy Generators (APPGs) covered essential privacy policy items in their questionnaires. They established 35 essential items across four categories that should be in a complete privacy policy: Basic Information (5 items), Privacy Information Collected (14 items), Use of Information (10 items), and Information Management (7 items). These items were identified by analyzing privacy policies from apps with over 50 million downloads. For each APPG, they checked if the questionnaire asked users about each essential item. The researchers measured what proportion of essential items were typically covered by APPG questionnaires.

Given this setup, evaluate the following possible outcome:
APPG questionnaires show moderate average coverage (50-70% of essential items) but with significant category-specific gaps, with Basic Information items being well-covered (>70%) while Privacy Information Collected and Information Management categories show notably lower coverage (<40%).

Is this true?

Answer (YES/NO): NO